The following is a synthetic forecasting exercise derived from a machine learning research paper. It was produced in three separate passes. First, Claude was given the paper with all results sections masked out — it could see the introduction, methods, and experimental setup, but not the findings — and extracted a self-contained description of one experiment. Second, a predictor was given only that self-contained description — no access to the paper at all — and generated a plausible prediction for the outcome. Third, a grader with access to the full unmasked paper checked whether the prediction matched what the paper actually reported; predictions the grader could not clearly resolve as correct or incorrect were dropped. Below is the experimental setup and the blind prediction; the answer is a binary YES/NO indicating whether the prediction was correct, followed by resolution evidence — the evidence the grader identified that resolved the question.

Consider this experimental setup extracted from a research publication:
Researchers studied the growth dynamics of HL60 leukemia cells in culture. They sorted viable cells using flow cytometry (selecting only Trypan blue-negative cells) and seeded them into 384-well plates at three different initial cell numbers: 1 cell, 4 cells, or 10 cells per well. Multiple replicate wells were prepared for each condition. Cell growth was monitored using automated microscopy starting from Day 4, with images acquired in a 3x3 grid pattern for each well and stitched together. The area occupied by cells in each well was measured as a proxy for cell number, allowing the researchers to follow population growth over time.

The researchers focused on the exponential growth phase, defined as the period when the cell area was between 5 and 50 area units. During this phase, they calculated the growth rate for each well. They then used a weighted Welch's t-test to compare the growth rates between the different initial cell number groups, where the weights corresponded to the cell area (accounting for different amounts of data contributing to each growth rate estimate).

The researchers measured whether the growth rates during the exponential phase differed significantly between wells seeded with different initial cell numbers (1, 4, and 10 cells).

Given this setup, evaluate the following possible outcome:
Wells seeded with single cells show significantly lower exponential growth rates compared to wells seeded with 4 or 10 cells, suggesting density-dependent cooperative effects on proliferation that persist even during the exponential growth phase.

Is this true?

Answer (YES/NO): NO